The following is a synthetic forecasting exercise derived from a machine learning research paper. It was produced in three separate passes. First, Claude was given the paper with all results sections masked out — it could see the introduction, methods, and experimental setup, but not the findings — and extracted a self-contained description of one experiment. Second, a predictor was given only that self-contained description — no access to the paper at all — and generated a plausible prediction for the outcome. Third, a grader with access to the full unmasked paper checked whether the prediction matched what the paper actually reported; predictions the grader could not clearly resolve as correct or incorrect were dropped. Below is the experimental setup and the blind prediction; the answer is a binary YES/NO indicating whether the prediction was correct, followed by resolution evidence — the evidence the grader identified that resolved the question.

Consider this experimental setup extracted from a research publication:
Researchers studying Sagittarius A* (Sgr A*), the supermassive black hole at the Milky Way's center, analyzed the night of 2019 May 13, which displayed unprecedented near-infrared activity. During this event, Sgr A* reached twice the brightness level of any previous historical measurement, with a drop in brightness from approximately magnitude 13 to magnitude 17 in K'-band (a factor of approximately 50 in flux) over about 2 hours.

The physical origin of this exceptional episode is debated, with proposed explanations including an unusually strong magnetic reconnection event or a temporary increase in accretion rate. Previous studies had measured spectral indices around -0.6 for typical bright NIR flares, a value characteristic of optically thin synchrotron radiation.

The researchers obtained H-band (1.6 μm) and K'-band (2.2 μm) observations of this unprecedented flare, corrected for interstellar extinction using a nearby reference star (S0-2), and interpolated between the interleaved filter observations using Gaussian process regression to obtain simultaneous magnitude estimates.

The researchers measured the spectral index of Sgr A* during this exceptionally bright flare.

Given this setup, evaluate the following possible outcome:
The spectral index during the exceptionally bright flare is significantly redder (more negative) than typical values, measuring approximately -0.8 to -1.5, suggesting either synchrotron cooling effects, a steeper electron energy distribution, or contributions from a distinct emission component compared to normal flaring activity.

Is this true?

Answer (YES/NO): NO